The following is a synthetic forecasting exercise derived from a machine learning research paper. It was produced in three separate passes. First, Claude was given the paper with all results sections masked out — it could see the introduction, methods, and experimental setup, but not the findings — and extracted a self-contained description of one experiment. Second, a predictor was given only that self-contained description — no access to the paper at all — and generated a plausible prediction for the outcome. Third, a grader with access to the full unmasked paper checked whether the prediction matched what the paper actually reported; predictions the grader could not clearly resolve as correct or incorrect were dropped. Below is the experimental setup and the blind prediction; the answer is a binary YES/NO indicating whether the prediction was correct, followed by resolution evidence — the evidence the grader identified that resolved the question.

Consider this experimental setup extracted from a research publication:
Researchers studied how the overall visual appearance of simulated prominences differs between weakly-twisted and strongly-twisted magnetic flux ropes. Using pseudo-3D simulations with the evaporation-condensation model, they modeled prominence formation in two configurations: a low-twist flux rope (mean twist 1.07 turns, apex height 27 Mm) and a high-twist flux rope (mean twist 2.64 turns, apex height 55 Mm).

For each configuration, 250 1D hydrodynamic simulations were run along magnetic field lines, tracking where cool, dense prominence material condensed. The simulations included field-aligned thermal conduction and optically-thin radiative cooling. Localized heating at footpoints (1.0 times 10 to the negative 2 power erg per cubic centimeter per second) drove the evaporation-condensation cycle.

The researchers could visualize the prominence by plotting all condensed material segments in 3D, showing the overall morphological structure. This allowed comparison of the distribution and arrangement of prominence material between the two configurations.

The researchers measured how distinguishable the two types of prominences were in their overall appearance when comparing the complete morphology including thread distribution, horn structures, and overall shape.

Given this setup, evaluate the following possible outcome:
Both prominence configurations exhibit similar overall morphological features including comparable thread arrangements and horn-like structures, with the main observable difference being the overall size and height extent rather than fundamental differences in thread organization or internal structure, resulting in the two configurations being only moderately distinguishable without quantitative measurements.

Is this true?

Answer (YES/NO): NO